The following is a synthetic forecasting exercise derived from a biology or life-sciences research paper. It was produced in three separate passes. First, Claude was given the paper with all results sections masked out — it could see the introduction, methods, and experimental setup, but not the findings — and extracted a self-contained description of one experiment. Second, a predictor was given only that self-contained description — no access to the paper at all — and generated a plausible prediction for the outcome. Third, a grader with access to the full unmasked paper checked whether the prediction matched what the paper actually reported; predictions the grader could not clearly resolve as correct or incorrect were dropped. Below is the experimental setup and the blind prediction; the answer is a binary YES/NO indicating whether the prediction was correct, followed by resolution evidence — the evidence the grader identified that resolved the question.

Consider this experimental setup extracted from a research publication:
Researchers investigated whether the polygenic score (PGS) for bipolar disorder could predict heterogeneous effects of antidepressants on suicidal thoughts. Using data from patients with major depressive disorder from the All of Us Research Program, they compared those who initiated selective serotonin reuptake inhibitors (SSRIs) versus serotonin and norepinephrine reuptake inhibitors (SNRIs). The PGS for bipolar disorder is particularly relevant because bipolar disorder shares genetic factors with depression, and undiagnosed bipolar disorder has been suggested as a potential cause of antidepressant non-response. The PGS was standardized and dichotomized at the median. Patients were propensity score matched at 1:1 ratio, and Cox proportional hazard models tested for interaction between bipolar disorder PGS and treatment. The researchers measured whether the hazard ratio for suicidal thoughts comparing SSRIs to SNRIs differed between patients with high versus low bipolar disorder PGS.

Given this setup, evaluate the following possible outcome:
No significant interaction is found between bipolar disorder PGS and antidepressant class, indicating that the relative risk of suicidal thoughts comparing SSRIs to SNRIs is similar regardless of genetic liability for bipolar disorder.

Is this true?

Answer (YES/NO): YES